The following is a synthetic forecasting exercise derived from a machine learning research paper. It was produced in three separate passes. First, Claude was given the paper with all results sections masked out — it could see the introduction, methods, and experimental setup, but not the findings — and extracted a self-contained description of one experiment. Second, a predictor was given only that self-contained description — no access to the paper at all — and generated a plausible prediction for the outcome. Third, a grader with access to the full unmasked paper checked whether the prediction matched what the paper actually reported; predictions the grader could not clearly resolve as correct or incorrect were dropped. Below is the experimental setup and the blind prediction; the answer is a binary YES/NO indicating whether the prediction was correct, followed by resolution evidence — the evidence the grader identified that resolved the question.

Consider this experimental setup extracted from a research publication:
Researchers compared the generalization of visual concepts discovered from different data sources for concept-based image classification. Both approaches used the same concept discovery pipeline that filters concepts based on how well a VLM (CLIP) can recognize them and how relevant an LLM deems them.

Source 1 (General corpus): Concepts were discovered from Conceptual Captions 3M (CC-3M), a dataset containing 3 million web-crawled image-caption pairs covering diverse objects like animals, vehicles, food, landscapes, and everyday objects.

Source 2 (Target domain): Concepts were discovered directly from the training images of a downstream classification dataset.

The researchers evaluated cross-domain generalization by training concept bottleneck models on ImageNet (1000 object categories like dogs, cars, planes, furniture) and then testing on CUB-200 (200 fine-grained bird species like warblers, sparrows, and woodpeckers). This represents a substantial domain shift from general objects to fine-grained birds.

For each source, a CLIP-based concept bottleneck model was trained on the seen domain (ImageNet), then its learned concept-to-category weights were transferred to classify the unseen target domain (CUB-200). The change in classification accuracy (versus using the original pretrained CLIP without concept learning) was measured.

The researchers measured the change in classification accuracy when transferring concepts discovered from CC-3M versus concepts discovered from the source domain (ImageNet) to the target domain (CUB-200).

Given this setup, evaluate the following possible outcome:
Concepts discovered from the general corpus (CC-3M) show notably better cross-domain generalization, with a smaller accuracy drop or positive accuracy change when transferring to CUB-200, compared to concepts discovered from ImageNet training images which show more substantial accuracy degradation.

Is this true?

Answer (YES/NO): YES